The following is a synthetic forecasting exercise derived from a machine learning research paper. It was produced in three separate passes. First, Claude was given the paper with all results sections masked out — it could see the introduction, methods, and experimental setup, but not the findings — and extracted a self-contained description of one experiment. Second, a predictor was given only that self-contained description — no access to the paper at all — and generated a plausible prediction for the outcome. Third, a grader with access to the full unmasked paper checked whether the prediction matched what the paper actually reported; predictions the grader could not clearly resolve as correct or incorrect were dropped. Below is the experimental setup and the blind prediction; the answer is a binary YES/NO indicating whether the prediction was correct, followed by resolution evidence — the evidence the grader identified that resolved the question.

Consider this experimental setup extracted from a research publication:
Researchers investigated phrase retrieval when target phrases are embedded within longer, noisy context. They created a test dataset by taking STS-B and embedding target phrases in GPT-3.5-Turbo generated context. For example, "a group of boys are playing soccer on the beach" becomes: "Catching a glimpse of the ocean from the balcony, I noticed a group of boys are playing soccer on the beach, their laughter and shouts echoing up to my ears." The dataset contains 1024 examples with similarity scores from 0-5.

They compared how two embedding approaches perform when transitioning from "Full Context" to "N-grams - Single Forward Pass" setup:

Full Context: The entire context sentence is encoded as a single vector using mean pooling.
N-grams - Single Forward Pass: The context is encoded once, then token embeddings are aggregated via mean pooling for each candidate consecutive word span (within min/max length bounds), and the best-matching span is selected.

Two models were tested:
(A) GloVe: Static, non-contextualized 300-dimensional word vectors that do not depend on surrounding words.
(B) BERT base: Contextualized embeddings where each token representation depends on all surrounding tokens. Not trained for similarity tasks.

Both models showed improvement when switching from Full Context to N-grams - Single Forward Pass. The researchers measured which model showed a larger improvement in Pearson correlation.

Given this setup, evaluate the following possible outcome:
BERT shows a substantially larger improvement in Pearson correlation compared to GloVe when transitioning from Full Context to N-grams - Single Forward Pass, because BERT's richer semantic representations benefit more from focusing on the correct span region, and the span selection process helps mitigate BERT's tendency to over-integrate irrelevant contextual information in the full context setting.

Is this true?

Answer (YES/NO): NO